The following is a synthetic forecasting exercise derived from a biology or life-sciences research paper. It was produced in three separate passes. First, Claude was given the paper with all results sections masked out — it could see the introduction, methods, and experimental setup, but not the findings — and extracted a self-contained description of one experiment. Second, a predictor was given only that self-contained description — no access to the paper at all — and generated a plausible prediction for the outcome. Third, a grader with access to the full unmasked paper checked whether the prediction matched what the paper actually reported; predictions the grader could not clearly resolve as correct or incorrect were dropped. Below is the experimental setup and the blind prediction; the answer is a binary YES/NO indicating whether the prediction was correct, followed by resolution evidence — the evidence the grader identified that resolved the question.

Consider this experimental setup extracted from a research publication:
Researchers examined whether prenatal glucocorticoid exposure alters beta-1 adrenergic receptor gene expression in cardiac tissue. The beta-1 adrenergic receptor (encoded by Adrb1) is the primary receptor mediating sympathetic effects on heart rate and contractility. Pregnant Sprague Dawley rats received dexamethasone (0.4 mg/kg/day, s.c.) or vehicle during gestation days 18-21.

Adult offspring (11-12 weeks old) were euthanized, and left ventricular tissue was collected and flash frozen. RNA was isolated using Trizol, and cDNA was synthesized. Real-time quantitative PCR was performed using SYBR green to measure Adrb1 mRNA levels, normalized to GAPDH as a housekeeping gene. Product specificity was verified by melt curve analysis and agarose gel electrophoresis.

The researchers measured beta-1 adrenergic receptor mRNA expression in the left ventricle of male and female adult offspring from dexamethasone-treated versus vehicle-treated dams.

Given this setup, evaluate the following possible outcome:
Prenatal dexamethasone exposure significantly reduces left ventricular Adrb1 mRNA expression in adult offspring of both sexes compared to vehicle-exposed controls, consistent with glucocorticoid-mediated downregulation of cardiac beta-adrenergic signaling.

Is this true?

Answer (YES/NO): NO